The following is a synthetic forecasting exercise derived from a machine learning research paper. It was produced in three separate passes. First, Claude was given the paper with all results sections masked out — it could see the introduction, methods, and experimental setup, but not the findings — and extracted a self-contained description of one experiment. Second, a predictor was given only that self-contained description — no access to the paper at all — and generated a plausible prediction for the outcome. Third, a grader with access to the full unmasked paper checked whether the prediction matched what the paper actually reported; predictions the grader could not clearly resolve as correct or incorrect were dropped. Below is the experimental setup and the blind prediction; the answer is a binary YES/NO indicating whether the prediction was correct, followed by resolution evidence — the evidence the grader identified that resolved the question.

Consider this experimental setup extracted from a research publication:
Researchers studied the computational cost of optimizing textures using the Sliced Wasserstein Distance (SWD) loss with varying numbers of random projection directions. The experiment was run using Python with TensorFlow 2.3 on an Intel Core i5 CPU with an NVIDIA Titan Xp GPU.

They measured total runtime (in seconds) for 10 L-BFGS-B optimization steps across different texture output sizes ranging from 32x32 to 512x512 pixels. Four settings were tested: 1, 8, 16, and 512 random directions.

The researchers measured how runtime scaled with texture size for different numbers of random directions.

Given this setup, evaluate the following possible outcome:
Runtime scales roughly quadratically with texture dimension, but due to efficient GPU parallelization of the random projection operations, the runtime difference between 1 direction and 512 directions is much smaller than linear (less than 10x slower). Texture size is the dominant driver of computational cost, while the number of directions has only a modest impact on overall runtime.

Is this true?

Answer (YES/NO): NO